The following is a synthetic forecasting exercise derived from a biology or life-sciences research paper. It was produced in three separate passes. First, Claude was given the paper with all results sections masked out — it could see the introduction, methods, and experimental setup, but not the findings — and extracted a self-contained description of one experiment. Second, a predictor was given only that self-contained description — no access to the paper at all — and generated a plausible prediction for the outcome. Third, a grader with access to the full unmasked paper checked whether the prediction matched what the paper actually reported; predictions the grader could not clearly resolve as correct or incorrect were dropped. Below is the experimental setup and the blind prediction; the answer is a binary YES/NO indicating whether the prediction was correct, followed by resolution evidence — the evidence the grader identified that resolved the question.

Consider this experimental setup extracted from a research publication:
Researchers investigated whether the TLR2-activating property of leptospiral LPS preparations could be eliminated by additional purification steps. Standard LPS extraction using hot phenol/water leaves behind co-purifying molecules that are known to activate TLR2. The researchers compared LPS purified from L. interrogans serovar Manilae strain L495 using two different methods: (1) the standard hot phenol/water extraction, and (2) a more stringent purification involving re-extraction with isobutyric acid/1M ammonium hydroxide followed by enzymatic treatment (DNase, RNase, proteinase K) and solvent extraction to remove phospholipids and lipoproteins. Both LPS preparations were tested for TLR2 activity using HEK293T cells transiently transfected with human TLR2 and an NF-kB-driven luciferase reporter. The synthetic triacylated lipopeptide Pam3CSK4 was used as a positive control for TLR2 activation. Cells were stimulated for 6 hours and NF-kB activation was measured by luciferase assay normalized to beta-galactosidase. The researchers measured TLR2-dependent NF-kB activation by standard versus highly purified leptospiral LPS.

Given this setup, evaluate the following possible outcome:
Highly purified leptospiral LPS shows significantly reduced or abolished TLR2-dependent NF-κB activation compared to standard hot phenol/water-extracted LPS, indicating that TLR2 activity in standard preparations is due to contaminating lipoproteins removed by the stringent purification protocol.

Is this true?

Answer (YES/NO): YES